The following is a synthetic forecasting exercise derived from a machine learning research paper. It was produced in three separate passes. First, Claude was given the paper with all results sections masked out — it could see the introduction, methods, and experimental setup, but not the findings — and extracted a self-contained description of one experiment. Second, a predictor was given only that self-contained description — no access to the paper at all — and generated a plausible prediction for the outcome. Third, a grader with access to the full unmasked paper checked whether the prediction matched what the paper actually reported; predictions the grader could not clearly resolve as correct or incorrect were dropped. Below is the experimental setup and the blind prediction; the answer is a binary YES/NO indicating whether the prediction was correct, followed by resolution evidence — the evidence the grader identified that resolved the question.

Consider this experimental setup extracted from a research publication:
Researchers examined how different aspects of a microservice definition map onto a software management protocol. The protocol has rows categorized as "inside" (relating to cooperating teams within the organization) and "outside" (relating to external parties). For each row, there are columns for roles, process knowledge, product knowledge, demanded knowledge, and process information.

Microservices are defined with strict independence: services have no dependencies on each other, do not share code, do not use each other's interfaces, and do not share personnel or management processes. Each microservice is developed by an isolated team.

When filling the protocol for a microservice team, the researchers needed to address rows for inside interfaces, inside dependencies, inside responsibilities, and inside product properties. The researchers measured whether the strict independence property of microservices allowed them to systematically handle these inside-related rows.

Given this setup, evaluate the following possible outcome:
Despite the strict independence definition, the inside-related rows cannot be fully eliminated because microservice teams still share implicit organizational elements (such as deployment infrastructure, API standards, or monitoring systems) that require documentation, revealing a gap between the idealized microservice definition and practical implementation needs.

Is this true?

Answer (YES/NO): NO